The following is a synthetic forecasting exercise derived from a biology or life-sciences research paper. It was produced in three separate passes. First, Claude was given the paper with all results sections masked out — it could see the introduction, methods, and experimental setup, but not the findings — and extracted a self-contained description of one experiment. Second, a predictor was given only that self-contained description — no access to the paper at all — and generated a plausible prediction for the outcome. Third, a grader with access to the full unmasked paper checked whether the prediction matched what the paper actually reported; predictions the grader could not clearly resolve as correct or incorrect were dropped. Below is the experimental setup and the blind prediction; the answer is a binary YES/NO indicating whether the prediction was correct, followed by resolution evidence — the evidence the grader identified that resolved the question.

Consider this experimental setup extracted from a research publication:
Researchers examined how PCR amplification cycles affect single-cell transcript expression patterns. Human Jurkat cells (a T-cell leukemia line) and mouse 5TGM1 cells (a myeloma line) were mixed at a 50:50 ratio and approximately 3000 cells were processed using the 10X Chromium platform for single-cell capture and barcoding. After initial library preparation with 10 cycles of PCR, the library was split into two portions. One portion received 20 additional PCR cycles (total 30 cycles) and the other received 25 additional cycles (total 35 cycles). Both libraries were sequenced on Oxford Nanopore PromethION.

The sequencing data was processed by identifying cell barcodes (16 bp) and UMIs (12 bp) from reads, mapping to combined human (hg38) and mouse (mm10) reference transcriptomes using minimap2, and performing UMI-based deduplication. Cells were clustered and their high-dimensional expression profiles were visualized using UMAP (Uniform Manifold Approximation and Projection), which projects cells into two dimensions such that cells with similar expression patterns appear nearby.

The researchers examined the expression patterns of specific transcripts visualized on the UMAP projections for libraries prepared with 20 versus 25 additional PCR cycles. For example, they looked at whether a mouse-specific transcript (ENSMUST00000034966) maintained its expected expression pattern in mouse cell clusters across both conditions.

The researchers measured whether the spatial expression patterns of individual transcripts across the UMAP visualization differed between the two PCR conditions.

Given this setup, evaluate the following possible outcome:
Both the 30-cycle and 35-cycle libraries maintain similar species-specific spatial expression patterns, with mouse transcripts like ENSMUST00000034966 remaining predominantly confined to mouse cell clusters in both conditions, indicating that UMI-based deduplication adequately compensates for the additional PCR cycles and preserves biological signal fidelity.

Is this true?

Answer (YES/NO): NO